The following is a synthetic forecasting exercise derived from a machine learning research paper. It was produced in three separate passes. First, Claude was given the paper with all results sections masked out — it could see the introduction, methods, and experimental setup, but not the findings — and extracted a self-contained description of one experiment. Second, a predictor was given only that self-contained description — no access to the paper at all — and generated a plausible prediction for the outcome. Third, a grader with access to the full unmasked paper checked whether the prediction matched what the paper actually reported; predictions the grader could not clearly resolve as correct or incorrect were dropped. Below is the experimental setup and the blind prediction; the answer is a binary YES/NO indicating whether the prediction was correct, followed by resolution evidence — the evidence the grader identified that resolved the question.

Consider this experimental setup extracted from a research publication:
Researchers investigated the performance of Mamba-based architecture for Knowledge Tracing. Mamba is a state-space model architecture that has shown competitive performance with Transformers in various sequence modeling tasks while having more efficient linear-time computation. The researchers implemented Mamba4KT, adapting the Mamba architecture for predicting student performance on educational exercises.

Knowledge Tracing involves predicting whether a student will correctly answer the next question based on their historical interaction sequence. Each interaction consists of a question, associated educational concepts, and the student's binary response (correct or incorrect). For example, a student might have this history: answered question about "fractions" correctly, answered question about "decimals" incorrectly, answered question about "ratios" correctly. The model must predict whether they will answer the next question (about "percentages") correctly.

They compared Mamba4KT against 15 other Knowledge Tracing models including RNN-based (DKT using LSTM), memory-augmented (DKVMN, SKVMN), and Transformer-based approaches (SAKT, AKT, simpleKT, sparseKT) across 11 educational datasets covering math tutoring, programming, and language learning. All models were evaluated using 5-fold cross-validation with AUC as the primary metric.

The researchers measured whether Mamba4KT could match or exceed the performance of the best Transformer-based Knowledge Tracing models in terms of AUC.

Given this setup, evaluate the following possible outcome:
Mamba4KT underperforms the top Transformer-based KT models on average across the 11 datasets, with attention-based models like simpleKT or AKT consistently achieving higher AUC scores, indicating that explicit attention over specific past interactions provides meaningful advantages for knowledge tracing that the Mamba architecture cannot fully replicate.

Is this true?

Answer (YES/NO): YES